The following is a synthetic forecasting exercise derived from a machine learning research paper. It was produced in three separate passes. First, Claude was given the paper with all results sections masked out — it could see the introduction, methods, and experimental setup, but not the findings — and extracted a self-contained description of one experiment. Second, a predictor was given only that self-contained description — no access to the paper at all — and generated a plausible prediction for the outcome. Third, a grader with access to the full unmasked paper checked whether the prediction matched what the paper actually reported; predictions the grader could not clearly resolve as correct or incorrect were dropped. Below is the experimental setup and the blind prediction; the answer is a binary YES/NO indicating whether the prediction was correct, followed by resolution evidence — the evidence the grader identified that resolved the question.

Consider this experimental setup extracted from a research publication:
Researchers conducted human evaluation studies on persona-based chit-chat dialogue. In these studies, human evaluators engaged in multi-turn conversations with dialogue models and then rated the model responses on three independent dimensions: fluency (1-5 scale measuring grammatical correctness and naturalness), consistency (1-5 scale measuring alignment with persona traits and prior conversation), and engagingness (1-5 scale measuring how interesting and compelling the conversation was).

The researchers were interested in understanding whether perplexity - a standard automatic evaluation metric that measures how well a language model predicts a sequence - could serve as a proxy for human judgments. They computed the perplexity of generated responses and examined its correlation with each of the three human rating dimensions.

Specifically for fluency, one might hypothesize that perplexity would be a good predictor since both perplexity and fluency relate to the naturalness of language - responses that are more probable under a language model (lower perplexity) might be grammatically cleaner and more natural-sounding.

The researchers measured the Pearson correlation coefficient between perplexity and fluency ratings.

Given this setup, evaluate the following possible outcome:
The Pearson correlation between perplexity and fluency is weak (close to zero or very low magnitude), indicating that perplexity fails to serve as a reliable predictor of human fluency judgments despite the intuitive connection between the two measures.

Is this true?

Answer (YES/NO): YES